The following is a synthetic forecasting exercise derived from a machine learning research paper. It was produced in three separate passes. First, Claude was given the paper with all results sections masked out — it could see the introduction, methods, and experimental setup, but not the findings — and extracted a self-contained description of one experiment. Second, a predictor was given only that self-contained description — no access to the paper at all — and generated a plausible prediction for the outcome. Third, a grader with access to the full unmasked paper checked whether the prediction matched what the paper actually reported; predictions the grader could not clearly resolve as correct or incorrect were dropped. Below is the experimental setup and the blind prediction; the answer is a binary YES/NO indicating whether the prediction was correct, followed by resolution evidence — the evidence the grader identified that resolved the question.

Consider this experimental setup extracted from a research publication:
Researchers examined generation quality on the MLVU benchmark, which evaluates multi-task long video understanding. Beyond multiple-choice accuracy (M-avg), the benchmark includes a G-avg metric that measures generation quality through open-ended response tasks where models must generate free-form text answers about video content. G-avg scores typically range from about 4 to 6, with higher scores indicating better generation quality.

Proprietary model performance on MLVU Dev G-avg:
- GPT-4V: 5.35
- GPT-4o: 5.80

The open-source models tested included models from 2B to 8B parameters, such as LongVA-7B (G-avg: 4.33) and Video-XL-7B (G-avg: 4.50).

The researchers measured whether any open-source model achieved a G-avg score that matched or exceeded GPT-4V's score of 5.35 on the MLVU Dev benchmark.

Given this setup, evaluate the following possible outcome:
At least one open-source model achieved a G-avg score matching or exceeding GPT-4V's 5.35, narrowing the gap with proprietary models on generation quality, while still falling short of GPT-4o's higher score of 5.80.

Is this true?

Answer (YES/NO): NO